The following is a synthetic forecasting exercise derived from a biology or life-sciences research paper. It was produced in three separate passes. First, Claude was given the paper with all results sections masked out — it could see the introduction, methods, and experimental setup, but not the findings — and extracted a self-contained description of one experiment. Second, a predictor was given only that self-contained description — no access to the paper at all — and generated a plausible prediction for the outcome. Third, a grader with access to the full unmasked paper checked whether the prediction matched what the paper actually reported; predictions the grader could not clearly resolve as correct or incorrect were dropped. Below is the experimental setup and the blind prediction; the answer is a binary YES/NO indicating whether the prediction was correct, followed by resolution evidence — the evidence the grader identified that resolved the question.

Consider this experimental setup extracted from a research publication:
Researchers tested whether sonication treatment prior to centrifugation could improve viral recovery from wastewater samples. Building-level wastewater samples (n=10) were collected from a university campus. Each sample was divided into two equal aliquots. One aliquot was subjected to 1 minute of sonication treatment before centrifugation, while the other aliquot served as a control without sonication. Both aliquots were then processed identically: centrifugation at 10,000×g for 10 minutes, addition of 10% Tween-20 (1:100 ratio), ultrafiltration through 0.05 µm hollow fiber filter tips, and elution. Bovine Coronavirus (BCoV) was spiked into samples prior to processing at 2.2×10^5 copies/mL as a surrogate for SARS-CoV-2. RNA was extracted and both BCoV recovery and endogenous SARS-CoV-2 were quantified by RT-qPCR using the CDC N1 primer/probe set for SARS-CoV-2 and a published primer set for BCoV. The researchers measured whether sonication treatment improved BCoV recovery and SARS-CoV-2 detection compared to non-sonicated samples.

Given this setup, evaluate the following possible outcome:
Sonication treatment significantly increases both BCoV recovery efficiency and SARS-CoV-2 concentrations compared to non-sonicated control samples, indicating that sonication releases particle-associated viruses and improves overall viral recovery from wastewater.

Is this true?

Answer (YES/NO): YES